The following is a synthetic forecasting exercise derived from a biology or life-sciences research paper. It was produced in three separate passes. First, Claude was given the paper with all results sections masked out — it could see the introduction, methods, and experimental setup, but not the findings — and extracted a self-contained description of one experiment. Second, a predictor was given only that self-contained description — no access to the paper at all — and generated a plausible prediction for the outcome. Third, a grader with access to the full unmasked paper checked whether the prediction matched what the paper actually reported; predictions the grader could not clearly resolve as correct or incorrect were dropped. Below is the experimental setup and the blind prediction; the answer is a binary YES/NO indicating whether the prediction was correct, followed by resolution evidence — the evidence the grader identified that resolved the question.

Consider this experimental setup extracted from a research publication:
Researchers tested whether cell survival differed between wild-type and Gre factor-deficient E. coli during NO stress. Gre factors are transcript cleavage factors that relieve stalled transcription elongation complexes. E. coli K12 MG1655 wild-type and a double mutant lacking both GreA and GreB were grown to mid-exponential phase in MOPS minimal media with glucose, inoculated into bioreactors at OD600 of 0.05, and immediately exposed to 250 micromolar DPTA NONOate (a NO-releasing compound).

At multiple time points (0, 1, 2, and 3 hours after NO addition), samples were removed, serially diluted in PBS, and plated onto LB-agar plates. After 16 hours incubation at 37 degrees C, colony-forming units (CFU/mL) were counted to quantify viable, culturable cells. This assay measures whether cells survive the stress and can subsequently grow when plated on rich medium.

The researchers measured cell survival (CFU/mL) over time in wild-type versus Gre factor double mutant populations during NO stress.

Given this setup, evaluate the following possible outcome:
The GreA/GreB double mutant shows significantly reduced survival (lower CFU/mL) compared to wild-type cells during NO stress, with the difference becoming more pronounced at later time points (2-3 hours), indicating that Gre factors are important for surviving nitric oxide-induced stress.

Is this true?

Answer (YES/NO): NO